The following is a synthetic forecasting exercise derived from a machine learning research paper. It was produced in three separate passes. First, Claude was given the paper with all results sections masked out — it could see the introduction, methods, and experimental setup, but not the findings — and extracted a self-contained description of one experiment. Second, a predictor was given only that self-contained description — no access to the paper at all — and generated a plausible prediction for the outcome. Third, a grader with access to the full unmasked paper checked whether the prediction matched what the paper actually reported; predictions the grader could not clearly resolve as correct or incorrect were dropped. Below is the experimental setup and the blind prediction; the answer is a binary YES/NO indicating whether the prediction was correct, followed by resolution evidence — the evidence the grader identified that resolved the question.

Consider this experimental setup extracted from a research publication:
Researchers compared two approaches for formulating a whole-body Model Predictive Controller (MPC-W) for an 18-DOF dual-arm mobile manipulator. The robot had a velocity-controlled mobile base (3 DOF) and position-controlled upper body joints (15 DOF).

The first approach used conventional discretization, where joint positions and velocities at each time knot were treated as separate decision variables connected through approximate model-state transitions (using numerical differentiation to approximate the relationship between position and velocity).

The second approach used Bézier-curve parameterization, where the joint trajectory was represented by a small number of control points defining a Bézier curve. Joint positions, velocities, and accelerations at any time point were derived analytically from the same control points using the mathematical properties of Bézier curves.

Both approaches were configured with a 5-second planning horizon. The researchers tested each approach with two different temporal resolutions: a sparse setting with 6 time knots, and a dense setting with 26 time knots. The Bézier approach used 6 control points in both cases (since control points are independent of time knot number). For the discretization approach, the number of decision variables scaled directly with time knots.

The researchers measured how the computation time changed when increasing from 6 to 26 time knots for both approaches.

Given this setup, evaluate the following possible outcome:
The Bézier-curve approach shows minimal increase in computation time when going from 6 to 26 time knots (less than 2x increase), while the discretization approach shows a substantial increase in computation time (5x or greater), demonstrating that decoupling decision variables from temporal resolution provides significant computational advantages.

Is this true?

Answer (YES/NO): YES